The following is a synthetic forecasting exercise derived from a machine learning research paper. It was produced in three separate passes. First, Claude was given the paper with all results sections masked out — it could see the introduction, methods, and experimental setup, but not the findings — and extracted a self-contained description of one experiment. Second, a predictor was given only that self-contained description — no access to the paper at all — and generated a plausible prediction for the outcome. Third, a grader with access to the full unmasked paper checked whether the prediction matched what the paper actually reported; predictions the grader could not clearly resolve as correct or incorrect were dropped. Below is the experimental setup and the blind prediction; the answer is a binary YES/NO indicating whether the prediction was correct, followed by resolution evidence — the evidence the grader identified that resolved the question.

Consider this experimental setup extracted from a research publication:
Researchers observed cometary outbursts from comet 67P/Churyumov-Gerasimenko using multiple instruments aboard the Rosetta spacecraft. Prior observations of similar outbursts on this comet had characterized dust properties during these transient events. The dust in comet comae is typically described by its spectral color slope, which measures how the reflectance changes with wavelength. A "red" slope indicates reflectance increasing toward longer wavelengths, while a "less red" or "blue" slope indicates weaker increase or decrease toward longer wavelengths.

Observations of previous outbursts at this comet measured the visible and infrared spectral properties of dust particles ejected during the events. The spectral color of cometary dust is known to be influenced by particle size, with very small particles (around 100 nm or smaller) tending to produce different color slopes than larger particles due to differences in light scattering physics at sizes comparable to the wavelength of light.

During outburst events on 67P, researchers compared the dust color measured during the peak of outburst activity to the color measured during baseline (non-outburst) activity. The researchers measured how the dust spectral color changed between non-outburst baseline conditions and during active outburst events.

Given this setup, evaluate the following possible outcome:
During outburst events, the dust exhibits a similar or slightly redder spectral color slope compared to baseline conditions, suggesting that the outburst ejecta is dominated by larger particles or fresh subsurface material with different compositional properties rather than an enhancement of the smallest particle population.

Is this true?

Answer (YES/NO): YES